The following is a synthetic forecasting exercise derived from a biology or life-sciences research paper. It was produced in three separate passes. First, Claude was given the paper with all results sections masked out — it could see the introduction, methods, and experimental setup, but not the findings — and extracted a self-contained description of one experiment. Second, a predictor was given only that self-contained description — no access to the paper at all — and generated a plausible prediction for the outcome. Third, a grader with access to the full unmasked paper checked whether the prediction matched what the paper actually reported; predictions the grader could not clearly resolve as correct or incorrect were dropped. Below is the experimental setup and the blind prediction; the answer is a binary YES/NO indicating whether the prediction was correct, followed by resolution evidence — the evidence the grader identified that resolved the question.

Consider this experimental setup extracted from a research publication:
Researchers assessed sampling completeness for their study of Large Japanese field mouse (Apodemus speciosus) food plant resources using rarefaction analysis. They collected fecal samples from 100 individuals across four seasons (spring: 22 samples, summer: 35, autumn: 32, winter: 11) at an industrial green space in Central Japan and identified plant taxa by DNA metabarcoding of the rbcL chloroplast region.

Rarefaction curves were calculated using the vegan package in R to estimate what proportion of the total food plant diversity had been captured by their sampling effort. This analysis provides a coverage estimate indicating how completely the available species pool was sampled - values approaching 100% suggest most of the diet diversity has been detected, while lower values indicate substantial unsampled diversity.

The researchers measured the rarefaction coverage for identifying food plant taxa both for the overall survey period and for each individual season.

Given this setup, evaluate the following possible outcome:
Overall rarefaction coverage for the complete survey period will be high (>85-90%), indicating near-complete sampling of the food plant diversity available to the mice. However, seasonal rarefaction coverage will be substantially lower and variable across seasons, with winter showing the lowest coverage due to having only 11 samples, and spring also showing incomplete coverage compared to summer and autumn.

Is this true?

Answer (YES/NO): NO